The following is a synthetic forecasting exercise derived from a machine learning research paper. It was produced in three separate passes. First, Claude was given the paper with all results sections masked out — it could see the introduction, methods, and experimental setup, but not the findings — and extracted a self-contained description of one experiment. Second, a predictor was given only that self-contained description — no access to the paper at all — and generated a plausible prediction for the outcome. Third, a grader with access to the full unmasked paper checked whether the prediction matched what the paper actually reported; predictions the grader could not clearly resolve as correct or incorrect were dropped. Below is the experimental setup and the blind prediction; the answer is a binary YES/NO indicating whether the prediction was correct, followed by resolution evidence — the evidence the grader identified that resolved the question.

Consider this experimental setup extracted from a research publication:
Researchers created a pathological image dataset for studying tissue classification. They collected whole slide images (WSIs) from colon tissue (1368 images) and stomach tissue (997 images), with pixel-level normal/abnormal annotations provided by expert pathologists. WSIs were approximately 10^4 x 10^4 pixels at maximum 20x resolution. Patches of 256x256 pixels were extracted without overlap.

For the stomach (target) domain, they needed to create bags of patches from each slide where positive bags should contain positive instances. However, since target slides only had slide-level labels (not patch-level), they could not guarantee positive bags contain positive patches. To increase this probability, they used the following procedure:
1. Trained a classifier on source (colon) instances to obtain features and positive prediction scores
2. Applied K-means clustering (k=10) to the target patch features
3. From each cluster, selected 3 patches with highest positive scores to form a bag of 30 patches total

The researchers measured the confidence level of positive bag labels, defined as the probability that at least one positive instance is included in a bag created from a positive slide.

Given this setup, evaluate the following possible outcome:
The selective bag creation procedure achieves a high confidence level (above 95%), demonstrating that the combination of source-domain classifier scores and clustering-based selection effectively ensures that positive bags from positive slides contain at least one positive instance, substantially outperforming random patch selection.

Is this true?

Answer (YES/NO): NO